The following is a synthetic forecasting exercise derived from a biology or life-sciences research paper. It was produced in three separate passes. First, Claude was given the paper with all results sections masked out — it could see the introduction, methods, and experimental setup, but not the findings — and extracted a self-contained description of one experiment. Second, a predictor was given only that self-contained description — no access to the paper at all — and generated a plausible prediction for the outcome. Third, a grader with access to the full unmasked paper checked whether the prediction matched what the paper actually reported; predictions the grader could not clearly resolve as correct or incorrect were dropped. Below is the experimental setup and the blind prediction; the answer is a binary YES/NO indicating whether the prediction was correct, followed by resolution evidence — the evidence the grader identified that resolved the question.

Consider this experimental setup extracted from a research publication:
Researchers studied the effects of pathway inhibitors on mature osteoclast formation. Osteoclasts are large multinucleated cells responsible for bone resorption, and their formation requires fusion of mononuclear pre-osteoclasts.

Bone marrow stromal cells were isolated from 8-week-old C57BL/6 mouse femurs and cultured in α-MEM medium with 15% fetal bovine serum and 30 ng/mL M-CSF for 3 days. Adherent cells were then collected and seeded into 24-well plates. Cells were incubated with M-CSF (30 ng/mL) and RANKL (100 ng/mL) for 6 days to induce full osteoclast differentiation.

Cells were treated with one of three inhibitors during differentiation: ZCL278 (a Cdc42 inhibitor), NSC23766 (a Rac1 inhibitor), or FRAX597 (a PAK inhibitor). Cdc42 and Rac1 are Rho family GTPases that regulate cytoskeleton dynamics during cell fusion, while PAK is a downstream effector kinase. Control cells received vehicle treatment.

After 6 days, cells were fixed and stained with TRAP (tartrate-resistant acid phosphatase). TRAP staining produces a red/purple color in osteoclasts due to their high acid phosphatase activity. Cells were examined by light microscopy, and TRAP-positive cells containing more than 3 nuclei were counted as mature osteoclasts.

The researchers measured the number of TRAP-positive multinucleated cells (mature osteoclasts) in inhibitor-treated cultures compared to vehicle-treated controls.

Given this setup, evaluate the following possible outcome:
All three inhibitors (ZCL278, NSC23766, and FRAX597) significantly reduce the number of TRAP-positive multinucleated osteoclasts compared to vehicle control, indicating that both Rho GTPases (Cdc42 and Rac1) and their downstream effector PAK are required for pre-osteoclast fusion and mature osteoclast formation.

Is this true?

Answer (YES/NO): YES